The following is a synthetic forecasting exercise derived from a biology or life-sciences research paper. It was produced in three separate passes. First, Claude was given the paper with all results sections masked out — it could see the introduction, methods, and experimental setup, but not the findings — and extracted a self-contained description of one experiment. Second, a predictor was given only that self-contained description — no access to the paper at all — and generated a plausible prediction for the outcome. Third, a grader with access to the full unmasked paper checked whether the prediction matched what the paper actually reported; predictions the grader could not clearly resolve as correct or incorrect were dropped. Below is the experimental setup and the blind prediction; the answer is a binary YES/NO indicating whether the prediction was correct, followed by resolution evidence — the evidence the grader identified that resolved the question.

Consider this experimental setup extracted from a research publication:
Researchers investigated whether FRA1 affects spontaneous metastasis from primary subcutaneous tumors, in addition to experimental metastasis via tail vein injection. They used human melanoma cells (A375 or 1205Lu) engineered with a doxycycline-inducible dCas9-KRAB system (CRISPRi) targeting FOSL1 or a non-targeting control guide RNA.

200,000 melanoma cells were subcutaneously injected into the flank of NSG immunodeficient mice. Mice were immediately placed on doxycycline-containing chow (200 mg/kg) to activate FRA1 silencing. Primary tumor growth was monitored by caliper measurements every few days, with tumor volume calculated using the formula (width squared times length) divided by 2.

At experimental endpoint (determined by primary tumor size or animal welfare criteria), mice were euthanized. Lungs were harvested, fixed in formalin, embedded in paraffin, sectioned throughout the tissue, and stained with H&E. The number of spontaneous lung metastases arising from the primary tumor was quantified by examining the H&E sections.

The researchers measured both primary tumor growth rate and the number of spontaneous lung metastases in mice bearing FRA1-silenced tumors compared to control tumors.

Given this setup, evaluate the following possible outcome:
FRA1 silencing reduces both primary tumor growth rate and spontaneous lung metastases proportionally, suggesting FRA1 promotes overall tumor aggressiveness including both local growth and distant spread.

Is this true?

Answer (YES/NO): NO